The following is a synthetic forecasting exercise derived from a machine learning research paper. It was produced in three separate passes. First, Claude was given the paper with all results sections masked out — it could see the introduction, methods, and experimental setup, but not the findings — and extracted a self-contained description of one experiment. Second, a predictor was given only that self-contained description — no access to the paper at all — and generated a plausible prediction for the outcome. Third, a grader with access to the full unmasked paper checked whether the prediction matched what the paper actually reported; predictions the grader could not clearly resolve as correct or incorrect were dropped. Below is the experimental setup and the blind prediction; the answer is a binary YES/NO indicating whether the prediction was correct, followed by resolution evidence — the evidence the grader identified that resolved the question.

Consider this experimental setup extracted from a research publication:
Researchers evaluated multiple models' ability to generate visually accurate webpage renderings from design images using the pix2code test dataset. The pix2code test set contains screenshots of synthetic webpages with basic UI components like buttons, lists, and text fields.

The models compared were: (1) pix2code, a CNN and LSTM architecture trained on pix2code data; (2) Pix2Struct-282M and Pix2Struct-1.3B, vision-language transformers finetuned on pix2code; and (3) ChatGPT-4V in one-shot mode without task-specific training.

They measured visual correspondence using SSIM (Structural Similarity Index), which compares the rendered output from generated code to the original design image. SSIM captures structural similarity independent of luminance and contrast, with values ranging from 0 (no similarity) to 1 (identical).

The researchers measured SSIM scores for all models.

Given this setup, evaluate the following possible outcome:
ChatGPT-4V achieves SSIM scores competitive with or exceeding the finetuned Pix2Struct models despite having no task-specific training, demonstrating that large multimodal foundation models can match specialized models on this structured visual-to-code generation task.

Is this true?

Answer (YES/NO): NO